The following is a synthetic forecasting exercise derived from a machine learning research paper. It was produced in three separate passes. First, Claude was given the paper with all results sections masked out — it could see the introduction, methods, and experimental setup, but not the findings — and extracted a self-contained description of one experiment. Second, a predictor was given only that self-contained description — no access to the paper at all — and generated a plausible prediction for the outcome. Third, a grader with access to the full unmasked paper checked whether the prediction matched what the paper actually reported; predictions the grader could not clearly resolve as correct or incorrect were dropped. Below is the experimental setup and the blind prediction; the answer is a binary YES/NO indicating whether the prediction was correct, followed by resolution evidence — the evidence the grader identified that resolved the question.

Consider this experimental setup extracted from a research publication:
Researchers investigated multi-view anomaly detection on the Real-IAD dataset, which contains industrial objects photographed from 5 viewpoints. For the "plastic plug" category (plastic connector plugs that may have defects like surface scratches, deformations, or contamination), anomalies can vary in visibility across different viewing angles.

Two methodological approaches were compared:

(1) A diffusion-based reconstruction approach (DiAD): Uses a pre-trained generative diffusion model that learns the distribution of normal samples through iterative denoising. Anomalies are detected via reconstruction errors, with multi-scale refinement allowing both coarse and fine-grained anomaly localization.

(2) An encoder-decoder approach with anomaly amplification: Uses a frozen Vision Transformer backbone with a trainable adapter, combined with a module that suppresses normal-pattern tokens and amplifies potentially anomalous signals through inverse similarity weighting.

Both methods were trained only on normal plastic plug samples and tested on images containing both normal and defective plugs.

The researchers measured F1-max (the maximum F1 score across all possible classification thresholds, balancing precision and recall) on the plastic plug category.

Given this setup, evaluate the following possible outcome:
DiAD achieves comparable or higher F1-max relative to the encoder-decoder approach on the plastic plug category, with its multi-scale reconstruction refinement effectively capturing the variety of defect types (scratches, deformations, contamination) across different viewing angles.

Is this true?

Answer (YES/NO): YES